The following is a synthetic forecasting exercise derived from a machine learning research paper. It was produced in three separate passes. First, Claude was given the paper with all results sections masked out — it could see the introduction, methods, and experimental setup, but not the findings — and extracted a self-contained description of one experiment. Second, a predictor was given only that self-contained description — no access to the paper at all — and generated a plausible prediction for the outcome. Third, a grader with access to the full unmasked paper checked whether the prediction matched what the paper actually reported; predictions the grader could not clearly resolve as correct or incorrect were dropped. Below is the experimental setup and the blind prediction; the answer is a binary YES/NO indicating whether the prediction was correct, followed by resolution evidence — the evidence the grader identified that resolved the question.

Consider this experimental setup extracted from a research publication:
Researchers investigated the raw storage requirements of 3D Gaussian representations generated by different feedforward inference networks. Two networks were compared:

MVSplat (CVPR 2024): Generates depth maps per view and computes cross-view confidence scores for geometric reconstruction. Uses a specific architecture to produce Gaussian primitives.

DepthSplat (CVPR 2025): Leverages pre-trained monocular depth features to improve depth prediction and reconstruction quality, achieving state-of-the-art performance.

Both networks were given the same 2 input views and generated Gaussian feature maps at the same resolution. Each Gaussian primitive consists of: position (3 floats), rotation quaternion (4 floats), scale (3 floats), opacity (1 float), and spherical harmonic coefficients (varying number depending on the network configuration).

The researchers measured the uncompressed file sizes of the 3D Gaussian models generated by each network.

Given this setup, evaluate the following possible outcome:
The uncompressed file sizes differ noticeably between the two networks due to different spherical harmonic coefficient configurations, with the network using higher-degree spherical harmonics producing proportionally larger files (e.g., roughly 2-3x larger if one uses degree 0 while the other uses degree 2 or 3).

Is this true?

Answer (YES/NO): YES